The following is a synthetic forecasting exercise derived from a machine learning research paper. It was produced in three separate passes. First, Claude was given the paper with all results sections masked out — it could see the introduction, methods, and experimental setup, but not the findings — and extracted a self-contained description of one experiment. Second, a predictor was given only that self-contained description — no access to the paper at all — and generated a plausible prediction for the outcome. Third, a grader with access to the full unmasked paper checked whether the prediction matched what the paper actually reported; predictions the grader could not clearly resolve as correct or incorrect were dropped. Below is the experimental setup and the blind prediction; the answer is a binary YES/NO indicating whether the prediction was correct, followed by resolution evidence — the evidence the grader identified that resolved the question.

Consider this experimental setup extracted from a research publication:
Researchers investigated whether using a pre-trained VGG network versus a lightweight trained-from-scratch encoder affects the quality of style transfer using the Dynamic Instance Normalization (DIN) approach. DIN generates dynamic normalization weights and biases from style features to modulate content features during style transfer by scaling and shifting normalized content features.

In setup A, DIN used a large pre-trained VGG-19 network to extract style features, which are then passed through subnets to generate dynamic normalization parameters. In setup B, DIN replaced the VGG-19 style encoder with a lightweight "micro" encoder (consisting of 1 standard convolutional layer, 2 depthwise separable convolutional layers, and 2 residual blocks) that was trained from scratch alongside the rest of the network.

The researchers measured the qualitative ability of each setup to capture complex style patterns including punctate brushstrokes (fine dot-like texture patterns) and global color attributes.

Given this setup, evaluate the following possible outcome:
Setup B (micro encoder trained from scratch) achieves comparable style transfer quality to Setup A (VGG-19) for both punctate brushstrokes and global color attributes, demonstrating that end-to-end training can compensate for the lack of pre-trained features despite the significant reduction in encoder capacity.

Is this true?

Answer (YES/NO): NO